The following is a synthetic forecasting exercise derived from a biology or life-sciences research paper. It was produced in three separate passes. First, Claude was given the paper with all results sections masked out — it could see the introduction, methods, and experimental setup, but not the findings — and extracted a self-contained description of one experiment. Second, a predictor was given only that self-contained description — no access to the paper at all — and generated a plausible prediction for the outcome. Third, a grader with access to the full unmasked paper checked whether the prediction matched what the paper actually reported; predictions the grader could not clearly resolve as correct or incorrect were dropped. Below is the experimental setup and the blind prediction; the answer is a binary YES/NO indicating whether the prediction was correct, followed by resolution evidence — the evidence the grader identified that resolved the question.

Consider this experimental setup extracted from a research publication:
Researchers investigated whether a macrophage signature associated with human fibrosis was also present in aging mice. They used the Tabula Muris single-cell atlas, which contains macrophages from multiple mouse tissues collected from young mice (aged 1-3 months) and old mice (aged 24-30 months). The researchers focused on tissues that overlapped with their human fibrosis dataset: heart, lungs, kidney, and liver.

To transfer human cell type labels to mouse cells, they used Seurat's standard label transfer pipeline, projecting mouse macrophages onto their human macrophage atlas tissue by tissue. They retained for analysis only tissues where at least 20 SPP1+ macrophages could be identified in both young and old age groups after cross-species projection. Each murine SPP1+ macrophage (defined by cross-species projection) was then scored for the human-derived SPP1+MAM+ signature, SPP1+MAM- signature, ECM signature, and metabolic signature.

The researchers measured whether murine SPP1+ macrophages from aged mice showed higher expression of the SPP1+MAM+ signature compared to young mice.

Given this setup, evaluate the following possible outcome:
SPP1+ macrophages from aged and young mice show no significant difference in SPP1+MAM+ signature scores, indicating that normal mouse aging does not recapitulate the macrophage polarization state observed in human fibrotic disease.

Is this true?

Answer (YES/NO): NO